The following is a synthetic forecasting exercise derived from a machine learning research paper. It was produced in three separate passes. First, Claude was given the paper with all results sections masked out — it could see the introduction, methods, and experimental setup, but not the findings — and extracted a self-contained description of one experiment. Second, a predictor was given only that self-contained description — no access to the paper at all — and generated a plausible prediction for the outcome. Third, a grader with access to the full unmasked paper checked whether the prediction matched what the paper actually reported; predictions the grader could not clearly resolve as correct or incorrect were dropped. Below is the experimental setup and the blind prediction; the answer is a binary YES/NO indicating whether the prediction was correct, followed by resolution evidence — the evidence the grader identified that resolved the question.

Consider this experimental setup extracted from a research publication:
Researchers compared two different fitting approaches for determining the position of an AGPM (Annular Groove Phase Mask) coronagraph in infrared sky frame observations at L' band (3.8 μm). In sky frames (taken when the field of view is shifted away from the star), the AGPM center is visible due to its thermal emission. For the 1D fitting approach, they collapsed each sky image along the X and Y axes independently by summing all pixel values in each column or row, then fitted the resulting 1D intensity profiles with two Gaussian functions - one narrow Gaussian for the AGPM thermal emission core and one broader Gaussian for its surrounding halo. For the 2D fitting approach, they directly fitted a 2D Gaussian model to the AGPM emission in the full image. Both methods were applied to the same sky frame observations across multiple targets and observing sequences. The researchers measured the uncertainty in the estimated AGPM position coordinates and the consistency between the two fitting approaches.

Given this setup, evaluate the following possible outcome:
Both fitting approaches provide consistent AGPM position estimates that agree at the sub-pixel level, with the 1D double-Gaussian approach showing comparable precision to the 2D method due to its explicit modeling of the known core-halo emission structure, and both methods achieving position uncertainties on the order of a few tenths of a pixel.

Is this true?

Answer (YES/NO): NO